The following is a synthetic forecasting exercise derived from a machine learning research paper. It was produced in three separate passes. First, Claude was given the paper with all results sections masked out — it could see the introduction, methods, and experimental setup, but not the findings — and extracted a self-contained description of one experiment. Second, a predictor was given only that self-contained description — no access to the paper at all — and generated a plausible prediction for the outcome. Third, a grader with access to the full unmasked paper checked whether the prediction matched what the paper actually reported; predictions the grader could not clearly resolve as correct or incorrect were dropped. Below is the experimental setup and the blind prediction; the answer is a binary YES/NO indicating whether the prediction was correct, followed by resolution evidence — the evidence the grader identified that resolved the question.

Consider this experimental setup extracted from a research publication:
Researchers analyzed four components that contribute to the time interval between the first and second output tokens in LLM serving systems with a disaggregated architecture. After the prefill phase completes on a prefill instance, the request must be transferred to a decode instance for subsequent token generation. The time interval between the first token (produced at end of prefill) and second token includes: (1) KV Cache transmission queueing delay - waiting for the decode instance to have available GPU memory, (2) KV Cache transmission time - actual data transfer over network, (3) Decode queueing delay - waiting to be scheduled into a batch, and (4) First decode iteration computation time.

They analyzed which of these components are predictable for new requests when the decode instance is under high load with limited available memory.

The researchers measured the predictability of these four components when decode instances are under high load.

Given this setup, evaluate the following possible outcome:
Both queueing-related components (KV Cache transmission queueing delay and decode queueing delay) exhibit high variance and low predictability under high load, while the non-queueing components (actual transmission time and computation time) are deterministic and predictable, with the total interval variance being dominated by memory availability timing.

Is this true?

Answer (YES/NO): NO